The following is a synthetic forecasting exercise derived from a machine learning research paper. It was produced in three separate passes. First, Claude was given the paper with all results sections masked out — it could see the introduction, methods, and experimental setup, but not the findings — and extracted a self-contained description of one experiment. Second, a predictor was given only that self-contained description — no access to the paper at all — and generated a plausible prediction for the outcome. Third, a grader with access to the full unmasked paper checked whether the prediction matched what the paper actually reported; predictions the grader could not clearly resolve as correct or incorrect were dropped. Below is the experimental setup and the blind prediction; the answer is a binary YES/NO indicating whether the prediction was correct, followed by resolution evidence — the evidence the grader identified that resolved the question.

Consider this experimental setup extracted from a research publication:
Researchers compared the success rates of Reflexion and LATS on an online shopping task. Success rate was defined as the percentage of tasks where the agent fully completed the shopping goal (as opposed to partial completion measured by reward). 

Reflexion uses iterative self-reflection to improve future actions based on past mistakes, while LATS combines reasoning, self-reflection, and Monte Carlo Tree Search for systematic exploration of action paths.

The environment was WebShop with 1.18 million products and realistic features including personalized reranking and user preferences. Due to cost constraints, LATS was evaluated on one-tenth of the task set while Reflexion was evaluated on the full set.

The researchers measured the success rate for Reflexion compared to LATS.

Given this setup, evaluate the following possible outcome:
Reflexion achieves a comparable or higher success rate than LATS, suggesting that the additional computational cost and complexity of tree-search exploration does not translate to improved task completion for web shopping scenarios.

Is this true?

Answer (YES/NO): YES